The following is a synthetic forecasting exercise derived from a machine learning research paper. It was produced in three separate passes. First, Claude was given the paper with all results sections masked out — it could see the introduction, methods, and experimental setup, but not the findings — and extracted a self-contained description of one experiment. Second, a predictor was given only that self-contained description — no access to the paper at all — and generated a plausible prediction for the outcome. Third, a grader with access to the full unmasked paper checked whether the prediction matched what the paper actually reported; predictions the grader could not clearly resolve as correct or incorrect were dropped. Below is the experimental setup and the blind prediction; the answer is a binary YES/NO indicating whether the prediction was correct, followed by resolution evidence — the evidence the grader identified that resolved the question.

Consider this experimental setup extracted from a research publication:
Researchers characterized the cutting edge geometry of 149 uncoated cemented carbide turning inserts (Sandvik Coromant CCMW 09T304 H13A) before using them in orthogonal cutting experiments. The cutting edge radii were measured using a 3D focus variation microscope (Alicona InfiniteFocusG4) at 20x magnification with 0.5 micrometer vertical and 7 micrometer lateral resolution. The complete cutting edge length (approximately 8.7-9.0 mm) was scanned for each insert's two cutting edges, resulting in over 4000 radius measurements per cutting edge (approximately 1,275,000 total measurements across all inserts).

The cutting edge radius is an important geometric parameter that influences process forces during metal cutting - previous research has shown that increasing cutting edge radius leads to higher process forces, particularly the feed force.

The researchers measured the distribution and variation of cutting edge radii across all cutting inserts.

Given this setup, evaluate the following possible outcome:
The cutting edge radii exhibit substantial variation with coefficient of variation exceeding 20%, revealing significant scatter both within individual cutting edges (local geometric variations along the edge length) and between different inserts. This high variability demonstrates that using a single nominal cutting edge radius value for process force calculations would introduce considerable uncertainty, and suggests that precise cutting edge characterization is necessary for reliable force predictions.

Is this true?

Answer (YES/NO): NO